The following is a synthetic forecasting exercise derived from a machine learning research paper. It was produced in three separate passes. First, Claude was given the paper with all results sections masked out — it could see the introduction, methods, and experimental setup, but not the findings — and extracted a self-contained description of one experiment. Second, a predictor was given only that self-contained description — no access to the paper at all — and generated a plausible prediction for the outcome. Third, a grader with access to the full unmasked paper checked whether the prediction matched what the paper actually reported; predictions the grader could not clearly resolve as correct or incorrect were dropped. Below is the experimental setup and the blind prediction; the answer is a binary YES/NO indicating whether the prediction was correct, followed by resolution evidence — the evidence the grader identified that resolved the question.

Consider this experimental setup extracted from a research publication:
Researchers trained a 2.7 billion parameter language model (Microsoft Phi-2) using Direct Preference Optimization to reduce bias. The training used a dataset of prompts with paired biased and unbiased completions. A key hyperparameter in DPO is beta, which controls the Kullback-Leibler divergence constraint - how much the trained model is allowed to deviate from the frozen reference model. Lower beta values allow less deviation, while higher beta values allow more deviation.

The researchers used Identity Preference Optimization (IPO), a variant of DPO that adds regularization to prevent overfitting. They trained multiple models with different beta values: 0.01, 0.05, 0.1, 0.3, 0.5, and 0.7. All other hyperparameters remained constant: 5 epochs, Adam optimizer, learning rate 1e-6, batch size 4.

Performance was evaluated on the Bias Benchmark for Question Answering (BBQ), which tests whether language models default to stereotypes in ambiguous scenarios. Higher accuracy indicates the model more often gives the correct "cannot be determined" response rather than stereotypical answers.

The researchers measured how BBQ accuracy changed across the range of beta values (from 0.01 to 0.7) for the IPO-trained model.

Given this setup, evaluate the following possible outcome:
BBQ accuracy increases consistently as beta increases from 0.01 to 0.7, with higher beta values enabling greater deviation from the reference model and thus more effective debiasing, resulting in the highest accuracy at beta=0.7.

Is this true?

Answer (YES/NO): NO